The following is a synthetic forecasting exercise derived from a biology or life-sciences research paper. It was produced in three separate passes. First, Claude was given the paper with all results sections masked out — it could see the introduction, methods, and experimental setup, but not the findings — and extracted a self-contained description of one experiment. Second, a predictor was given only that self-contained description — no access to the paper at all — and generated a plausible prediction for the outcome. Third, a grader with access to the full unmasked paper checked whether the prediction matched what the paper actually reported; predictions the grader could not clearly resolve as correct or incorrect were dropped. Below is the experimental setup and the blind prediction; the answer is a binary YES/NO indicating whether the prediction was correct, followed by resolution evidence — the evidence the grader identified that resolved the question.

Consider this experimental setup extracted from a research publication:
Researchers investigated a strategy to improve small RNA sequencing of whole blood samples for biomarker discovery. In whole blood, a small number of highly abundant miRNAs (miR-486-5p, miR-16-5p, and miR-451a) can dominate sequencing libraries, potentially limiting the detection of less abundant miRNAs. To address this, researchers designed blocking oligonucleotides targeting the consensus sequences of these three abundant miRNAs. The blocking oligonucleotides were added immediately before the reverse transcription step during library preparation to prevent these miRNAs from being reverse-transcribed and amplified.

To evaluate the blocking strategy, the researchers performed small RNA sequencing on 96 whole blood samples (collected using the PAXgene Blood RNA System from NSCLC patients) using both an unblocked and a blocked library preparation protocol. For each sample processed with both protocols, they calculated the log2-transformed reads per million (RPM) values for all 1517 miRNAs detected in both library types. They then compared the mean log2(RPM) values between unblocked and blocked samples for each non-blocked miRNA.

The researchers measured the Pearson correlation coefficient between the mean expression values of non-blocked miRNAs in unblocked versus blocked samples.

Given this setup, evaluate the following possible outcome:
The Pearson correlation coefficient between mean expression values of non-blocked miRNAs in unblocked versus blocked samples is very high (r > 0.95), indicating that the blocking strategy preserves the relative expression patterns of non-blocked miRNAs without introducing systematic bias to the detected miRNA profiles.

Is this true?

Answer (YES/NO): YES